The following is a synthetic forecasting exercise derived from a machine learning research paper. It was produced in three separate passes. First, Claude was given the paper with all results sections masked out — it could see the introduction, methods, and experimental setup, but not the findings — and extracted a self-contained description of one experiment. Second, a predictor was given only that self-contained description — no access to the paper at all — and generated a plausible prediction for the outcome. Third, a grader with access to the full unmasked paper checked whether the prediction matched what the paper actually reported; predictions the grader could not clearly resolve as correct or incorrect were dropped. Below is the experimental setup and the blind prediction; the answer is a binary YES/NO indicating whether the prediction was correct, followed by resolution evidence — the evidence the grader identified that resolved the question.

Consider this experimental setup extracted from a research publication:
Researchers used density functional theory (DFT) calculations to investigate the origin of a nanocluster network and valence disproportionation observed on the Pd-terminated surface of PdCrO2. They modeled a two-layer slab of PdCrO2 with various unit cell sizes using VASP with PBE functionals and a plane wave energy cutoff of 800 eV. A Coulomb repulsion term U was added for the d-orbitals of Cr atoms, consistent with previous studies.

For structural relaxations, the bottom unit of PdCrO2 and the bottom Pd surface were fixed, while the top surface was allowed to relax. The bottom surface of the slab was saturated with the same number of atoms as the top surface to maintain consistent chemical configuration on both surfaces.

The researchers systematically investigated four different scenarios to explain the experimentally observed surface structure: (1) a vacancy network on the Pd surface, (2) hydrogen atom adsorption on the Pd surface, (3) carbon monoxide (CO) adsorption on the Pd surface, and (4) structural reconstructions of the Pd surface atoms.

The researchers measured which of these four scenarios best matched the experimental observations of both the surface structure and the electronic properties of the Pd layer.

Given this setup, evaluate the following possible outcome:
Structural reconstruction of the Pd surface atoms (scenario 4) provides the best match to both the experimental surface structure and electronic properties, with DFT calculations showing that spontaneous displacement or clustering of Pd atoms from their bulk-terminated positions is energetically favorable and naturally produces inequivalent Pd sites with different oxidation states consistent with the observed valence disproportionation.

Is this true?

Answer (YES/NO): NO